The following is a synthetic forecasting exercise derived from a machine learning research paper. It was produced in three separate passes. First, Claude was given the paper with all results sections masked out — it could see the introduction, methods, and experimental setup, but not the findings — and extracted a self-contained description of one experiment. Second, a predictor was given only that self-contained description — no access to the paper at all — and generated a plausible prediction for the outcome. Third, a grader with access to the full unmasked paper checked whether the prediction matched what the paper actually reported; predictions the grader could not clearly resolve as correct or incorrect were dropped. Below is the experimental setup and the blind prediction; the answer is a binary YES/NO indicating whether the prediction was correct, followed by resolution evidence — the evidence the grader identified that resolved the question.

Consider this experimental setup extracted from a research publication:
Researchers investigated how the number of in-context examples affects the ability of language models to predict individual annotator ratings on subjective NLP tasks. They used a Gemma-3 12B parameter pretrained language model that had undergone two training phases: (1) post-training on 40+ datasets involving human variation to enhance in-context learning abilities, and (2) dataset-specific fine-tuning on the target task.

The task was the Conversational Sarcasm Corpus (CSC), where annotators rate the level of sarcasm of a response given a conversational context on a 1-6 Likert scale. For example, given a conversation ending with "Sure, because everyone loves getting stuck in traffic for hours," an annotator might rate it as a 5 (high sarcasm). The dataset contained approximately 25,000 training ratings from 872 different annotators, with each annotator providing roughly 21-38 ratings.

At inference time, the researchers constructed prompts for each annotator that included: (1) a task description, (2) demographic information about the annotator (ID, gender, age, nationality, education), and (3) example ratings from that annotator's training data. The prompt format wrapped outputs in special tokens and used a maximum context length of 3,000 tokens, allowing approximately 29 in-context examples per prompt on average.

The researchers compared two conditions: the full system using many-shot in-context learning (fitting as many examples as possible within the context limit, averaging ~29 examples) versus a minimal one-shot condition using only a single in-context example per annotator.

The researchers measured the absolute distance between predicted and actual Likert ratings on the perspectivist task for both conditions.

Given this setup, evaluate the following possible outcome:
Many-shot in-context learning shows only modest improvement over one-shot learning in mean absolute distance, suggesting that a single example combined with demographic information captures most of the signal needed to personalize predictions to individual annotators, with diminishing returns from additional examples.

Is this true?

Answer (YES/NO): NO